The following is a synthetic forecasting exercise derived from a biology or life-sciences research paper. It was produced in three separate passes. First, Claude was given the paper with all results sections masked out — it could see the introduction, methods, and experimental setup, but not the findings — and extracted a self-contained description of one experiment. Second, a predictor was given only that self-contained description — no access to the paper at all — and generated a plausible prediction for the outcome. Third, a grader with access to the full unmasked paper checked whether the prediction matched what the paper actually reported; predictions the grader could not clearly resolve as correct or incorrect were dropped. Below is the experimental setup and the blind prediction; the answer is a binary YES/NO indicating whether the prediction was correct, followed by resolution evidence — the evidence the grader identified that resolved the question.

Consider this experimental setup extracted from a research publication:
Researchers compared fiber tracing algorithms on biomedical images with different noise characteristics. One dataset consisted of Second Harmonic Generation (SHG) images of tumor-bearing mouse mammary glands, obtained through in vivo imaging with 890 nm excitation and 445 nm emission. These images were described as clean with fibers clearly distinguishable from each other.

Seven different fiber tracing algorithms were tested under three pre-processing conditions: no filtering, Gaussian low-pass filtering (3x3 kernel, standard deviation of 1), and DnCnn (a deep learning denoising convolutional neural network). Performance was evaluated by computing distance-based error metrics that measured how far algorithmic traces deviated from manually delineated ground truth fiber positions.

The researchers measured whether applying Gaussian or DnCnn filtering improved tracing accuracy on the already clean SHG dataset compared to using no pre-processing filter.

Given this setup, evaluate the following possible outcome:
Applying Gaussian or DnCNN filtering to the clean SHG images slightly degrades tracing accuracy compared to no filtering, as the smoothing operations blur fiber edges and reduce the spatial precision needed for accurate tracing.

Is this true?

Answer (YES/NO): NO